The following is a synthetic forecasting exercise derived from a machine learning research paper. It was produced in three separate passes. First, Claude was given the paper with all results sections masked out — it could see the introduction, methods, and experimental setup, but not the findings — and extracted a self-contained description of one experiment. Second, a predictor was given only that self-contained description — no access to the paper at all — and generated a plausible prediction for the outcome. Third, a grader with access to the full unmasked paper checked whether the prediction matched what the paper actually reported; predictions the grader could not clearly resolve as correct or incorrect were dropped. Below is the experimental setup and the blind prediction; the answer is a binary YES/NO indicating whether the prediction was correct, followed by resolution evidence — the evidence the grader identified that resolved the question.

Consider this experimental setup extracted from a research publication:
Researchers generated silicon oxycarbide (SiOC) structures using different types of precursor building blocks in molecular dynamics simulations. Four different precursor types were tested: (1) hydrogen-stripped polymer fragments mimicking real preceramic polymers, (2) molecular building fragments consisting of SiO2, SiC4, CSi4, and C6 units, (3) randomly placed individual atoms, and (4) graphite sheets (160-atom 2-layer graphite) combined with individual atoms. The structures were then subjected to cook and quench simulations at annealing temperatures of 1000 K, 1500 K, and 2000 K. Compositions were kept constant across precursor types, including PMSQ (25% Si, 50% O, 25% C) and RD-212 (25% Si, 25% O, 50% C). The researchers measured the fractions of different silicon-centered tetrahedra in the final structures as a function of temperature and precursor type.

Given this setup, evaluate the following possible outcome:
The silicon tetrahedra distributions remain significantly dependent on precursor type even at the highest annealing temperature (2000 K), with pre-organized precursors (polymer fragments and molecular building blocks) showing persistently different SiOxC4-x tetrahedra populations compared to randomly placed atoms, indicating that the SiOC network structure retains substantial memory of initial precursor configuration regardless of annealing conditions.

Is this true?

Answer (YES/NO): YES